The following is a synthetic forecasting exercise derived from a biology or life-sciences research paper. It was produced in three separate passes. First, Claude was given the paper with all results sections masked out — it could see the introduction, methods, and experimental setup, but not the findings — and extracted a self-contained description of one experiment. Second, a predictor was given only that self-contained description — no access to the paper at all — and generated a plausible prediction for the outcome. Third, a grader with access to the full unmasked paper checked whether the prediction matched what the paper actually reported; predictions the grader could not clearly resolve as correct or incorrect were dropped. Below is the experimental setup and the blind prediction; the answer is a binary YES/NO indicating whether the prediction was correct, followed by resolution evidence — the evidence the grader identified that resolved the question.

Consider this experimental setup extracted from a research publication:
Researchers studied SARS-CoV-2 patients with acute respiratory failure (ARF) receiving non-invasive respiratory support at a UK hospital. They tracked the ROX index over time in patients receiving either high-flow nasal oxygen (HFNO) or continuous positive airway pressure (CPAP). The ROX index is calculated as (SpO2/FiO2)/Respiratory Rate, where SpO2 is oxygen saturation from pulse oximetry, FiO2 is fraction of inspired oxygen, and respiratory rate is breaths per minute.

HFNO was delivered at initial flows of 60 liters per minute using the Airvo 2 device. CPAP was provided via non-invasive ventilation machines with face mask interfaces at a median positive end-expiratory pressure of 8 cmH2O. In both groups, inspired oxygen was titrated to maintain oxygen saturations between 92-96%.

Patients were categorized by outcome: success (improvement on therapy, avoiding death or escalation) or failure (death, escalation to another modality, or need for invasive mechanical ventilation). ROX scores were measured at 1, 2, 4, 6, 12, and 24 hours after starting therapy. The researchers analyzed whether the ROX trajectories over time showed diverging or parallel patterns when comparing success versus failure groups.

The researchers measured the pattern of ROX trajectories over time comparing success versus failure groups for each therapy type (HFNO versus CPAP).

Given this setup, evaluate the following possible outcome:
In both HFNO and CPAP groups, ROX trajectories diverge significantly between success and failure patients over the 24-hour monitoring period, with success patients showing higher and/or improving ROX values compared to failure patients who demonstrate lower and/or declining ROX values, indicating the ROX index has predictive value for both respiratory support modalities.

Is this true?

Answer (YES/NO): NO